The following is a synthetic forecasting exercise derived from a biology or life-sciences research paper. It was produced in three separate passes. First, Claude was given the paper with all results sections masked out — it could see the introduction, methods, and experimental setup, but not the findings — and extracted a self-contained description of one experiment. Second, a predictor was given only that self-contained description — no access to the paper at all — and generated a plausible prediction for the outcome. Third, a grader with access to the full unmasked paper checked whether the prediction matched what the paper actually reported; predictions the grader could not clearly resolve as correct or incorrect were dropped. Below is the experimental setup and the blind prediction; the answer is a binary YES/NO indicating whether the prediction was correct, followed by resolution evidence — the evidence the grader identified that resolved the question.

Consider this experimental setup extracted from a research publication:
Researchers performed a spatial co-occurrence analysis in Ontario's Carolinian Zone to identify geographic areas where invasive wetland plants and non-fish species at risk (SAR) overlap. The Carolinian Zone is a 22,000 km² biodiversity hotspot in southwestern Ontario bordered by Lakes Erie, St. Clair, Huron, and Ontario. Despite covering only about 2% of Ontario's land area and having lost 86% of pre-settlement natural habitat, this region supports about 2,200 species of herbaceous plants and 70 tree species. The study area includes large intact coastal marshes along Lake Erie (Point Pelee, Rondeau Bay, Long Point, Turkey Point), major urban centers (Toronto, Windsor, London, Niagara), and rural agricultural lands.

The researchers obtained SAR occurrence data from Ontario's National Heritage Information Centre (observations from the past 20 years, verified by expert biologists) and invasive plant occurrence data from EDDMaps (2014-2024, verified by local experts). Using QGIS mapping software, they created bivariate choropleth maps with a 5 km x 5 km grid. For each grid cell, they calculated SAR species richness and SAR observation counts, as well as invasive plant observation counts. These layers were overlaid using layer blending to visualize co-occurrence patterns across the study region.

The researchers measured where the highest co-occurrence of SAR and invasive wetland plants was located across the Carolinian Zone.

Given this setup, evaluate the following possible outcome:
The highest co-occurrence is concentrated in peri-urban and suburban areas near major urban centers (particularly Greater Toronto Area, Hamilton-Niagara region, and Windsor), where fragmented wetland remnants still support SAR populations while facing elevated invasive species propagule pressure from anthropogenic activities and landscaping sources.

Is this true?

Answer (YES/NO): NO